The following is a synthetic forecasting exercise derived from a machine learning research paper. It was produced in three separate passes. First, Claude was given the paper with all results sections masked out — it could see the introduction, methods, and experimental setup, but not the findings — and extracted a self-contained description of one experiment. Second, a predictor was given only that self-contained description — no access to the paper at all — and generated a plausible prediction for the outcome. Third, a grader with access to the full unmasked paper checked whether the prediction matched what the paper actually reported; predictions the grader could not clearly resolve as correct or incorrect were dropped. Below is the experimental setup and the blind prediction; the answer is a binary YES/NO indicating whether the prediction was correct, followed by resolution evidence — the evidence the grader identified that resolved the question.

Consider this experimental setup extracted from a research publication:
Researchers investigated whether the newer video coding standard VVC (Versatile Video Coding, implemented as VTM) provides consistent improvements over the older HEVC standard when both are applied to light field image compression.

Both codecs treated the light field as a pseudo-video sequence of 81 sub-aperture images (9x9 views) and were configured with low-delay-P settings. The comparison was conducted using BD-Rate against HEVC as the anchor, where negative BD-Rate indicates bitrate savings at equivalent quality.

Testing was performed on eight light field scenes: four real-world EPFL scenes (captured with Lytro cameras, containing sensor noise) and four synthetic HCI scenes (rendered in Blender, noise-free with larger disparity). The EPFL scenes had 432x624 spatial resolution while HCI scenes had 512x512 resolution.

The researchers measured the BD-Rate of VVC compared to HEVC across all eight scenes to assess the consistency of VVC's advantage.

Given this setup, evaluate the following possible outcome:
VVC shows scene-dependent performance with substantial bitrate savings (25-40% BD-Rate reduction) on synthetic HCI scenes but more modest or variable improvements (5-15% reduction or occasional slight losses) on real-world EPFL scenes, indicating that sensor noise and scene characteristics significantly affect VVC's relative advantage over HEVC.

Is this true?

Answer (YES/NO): NO